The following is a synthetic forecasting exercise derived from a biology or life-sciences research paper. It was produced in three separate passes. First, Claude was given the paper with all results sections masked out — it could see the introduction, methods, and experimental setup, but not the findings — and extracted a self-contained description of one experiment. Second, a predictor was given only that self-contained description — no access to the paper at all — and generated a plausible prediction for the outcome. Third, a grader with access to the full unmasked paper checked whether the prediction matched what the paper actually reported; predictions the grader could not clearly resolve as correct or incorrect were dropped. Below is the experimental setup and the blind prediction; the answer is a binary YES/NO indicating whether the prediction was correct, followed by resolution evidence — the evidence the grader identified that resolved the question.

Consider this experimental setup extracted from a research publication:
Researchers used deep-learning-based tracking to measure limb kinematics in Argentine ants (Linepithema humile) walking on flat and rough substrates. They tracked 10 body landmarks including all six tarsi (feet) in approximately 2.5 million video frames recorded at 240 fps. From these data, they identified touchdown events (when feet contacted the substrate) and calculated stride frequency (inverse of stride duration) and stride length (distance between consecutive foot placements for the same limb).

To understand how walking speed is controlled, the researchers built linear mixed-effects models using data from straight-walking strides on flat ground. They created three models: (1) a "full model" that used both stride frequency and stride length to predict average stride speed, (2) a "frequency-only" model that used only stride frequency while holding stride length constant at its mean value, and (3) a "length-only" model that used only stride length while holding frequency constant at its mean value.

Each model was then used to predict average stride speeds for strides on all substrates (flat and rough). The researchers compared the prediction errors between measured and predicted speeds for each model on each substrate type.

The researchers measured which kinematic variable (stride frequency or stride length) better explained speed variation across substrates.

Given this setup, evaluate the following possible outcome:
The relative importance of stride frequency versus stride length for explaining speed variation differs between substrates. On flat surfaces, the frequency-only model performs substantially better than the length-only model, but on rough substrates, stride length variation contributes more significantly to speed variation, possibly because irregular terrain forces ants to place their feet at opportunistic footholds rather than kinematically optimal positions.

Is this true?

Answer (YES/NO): NO